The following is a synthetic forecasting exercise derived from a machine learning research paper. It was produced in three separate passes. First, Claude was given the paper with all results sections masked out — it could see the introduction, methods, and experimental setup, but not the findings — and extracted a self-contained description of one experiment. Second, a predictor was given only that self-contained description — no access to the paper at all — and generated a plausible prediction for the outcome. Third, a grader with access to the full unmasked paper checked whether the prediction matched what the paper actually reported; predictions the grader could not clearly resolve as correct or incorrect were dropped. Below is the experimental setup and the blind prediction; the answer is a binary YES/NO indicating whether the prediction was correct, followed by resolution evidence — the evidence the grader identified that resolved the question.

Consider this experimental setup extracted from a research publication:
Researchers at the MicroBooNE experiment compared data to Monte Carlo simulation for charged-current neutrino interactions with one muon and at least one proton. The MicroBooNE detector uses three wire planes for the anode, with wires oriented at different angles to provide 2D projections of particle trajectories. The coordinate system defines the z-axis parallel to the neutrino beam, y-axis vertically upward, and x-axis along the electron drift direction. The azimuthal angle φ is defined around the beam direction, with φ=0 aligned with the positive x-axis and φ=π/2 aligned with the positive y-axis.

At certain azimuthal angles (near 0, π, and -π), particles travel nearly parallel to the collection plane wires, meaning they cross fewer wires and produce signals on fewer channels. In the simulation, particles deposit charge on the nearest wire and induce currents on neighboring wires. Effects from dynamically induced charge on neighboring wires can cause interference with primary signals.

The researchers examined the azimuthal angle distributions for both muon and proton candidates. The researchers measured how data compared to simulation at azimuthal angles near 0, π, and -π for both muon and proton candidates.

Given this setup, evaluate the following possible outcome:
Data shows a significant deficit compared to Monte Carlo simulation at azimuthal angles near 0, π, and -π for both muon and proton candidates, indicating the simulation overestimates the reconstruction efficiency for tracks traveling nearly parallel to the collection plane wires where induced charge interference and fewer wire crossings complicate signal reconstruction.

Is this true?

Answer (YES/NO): NO